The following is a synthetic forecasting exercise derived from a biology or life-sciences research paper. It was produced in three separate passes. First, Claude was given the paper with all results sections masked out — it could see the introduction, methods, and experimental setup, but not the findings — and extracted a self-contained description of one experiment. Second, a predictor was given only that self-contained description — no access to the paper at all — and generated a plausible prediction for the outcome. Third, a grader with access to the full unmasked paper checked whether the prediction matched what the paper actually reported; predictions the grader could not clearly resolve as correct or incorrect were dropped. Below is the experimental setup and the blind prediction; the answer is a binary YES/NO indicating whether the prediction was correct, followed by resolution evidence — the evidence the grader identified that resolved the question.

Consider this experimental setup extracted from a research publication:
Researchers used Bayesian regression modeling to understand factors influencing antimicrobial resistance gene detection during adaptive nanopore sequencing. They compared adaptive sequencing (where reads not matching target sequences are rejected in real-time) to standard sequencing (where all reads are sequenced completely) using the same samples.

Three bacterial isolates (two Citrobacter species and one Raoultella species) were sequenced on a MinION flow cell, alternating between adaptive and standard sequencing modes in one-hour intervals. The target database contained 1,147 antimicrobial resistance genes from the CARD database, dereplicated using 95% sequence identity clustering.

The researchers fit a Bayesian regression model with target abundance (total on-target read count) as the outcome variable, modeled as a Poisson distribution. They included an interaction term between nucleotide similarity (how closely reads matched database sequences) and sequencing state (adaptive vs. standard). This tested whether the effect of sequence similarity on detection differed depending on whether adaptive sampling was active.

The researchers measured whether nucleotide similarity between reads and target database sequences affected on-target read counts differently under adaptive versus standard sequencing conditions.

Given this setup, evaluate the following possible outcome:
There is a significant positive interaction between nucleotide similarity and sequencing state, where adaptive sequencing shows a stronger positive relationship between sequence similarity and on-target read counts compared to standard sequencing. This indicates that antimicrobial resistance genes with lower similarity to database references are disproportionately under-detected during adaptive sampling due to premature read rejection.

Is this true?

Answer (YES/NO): YES